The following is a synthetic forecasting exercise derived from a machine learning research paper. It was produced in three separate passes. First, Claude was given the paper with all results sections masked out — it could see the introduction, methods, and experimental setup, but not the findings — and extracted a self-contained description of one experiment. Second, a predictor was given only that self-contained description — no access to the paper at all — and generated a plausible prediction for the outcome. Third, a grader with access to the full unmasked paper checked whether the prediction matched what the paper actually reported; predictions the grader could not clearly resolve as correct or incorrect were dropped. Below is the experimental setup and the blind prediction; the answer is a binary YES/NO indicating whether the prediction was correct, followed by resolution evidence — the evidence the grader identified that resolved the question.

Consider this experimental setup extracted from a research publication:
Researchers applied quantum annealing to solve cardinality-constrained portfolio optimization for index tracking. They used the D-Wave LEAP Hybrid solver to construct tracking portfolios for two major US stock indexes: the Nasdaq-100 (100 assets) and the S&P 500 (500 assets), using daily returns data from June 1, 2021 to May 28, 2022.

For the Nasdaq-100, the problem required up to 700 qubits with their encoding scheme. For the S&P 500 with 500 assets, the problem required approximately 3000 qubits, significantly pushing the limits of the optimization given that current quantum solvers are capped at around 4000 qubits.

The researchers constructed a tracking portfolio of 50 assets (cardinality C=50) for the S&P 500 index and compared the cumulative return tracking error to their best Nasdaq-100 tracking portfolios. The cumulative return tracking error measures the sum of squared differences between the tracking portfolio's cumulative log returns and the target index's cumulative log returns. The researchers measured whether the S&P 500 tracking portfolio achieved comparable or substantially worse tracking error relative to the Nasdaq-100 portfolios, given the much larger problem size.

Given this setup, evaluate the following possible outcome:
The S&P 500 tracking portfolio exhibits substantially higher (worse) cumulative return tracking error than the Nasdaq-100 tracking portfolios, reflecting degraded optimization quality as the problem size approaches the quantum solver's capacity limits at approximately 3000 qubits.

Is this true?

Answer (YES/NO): NO